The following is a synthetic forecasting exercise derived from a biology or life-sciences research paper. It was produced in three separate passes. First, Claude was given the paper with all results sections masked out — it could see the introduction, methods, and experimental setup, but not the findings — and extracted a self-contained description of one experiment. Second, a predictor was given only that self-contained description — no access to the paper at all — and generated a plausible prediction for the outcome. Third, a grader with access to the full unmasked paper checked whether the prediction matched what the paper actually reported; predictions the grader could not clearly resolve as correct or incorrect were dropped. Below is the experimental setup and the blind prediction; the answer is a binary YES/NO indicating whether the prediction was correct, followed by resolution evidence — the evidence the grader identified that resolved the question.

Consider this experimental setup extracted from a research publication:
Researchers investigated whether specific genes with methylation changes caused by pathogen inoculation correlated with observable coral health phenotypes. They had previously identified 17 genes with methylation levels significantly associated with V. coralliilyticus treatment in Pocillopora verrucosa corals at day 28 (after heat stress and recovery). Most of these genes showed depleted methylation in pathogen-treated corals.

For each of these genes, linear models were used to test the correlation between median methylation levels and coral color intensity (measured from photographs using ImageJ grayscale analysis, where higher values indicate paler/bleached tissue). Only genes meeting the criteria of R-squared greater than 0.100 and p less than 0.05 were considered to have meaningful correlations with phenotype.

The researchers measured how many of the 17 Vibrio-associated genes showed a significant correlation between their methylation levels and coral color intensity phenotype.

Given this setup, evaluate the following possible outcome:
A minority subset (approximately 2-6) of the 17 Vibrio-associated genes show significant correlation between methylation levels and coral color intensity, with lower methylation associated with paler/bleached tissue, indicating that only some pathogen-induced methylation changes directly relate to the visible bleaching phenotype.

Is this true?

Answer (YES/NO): YES